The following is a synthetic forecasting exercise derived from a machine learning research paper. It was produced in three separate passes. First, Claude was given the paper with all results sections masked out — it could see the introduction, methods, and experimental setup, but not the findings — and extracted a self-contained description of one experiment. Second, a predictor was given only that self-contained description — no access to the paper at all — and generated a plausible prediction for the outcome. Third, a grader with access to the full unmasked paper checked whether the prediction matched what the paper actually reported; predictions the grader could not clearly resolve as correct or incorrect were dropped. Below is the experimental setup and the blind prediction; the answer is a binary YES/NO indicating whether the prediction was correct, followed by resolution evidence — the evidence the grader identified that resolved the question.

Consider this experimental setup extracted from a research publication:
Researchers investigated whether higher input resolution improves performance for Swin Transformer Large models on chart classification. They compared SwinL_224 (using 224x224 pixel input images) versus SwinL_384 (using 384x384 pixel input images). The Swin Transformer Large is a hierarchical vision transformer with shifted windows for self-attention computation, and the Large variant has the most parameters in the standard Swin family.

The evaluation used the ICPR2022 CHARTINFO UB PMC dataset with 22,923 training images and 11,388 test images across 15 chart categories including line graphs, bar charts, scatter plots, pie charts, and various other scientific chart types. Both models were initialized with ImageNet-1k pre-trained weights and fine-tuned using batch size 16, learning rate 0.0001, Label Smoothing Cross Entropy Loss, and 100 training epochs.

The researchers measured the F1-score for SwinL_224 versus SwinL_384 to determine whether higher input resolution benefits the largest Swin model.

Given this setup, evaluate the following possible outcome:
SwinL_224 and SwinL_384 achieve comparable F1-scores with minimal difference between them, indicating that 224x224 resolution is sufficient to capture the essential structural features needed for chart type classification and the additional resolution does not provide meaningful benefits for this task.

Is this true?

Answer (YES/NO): YES